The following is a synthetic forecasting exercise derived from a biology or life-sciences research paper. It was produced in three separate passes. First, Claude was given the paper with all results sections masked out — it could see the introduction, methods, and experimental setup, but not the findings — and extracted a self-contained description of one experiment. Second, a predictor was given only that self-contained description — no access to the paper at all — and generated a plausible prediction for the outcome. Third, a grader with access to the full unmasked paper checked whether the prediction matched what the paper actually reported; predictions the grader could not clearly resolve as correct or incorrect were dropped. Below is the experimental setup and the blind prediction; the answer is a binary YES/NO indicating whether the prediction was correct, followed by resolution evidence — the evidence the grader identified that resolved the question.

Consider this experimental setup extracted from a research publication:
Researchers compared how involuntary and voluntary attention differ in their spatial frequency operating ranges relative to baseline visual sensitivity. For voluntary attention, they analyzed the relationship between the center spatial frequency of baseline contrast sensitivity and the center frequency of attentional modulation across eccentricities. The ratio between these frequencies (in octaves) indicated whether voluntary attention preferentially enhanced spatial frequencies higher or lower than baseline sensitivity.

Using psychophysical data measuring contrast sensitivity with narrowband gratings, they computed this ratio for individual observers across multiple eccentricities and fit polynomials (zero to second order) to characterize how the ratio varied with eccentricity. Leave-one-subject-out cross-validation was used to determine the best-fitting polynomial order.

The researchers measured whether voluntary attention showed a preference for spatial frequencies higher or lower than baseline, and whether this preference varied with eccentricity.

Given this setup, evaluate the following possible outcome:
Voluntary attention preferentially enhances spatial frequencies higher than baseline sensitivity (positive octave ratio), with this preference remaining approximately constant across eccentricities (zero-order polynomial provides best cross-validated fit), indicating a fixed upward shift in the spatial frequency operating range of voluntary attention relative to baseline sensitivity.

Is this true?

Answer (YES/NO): NO